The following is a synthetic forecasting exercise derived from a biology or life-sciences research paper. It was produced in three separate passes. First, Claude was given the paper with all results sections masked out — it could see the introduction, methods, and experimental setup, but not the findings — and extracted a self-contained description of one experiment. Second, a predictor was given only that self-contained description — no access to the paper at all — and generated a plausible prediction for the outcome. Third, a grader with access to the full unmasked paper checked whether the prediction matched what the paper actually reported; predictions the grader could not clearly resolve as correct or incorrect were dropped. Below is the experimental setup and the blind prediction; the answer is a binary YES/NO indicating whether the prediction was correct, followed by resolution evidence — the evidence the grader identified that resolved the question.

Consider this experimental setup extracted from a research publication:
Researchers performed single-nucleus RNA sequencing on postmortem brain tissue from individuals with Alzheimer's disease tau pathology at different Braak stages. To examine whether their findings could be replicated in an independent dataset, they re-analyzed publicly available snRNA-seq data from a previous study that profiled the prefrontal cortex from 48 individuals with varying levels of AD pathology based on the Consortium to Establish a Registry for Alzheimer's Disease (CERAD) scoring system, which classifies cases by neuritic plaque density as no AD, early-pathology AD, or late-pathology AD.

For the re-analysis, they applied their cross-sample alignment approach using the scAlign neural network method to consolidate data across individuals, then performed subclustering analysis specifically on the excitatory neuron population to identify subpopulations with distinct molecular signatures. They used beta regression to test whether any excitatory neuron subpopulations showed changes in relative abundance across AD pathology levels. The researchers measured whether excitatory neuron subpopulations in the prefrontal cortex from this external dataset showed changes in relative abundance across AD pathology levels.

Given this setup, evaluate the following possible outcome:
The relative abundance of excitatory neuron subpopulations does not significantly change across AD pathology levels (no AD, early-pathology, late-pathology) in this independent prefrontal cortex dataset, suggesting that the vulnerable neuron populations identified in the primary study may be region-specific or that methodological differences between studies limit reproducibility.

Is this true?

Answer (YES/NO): NO